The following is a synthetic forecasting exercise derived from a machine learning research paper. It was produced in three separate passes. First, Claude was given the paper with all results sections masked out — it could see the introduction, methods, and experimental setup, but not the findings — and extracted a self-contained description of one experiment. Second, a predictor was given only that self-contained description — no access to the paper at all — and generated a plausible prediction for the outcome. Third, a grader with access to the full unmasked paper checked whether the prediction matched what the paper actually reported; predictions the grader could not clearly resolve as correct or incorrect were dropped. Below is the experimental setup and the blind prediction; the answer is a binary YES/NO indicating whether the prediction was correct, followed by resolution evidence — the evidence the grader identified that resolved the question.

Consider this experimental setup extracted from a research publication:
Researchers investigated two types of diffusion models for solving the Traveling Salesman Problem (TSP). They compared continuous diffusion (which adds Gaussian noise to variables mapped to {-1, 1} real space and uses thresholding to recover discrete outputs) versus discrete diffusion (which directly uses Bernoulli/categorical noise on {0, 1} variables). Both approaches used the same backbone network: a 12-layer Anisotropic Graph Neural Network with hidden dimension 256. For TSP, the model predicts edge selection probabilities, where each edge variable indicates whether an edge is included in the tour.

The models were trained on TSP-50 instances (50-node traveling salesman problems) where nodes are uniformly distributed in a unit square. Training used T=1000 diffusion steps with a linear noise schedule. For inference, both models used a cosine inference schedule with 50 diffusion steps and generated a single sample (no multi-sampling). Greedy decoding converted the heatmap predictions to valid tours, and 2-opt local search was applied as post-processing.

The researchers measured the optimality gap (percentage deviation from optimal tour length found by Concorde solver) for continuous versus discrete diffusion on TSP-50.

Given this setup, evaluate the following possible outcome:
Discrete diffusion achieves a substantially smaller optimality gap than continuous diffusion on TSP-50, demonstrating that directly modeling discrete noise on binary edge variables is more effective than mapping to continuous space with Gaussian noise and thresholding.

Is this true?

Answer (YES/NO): YES